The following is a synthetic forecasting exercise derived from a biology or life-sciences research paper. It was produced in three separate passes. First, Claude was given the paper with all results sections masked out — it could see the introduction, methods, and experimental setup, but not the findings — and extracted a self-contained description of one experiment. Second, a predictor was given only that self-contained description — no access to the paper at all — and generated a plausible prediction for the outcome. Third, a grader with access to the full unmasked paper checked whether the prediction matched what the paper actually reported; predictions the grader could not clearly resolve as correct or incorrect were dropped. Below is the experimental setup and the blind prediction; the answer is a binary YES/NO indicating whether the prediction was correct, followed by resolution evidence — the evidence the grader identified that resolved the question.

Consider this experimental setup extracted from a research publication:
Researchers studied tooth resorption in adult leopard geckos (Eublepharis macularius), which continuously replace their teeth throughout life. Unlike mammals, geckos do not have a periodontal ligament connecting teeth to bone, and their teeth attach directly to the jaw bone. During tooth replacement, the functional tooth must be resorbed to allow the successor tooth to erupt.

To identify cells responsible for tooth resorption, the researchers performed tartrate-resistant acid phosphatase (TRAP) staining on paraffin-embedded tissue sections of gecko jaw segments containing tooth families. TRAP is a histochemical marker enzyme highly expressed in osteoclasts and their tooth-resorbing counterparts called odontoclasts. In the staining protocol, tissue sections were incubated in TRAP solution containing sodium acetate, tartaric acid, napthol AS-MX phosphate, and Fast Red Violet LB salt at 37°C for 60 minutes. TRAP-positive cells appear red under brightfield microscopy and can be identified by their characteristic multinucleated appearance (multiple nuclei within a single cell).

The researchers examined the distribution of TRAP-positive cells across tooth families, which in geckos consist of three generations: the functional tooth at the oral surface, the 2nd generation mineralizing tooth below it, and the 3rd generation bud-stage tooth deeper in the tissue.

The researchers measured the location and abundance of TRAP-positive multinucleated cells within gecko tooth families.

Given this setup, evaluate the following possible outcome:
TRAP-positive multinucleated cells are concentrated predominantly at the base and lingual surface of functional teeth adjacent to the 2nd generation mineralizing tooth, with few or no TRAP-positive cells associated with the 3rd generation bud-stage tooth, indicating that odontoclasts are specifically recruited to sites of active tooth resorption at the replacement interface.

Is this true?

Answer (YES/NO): NO